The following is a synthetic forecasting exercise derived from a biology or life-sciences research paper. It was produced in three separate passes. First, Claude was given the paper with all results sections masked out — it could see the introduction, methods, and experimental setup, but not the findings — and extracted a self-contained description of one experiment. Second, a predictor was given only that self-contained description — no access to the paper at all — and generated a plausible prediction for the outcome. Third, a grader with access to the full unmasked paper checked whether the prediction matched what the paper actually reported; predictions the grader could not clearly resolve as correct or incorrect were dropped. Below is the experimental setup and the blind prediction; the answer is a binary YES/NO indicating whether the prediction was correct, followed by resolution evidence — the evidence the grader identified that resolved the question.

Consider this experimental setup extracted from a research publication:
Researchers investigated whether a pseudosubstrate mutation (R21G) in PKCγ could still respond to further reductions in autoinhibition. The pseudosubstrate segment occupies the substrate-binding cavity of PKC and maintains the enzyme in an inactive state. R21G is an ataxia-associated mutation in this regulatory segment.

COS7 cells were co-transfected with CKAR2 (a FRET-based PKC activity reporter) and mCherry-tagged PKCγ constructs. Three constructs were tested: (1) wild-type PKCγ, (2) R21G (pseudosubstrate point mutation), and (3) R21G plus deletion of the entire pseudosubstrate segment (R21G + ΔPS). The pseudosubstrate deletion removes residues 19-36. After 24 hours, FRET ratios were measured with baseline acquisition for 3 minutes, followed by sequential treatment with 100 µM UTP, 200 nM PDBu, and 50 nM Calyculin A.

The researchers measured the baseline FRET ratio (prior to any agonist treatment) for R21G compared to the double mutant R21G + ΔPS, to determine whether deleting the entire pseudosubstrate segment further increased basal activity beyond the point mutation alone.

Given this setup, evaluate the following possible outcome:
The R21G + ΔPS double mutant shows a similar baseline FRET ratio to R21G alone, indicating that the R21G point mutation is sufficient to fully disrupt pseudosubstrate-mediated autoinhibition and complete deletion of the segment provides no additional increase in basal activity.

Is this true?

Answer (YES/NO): NO